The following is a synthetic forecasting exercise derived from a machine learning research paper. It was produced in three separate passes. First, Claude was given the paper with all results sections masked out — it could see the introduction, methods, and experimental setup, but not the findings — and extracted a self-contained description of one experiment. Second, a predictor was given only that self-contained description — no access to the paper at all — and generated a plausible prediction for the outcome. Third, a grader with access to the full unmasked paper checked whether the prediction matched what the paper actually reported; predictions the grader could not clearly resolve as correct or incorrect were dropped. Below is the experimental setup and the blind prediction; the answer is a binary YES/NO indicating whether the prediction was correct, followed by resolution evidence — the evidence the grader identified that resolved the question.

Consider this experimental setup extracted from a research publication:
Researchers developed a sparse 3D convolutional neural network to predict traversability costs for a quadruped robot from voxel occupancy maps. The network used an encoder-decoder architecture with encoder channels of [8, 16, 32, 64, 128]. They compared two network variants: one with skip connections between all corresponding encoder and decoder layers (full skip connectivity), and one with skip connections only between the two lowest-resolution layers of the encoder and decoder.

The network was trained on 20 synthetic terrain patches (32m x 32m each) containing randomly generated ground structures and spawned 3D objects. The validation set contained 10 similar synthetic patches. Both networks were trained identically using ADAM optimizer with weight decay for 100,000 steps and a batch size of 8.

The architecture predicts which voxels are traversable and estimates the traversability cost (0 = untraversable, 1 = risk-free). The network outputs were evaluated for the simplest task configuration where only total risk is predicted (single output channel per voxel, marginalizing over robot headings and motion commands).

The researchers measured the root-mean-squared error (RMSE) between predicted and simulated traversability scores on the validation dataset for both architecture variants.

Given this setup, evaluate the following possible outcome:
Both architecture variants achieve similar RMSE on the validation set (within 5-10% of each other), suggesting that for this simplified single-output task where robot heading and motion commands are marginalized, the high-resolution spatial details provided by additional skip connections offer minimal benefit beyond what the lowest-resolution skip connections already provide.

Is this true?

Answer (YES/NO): NO